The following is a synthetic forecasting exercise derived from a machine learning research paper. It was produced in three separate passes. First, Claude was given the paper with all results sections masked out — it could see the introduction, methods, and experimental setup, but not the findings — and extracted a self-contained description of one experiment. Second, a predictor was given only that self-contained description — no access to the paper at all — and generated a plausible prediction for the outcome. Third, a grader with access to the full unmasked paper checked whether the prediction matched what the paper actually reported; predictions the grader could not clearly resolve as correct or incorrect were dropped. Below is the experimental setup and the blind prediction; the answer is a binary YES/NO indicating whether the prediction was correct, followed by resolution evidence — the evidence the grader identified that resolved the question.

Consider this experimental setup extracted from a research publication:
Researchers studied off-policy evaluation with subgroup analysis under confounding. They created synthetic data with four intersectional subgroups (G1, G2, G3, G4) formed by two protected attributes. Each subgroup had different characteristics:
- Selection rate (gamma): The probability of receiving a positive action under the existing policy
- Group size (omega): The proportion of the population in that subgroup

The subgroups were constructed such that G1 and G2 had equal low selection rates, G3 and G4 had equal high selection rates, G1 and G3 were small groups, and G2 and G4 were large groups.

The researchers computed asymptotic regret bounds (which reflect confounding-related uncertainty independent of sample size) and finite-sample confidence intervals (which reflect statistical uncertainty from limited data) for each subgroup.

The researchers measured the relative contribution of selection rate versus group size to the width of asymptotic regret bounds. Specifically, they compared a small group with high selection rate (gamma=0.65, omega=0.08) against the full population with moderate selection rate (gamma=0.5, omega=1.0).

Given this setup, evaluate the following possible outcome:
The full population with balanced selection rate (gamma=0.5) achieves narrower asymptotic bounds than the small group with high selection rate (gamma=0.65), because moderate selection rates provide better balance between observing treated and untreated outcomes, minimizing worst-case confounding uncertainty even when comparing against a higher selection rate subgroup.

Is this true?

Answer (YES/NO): NO